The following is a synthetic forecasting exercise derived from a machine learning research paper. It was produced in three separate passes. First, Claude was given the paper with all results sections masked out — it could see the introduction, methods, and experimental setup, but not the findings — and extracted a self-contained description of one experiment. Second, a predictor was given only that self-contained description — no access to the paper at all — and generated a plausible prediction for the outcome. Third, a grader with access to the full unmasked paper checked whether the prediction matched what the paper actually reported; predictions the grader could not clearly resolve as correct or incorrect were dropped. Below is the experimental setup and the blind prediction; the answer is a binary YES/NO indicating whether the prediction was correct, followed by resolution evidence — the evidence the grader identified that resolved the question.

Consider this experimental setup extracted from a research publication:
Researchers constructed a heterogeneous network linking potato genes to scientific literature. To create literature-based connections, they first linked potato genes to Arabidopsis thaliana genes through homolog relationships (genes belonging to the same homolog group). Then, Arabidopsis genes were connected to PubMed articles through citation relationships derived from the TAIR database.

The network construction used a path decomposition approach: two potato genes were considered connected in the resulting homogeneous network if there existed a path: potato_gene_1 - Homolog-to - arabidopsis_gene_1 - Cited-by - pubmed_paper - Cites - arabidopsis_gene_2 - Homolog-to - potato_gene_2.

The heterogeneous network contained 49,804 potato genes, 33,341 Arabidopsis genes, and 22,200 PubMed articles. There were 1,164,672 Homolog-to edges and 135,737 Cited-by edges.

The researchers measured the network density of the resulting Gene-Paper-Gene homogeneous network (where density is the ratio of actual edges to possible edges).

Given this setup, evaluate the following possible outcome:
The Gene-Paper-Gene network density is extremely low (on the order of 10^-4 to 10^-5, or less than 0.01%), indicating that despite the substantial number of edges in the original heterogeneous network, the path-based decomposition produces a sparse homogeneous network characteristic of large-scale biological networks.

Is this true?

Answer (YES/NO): NO